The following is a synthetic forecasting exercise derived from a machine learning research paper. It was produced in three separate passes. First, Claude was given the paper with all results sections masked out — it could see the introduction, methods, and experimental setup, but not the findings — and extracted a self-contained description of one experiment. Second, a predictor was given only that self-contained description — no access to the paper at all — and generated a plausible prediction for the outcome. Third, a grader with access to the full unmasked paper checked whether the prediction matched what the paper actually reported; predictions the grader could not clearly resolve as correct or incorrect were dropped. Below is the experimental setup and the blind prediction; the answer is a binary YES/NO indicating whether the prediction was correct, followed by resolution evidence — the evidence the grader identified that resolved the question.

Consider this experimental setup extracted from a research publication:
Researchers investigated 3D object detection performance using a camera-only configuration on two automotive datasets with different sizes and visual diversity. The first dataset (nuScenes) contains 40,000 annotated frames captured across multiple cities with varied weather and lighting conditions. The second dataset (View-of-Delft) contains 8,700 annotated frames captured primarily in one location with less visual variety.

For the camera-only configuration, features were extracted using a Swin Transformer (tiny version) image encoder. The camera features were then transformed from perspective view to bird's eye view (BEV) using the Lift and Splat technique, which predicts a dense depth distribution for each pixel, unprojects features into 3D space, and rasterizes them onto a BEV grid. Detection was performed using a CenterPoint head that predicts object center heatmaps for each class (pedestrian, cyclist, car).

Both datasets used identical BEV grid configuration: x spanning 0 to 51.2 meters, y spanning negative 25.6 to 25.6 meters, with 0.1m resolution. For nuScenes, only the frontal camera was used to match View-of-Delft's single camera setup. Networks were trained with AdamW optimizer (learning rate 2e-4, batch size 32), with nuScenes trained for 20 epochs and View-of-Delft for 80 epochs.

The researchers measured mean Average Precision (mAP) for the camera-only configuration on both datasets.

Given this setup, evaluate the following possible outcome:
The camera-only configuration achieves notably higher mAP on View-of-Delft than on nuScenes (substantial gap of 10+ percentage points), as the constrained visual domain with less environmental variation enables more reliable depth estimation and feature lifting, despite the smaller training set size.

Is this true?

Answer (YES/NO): NO